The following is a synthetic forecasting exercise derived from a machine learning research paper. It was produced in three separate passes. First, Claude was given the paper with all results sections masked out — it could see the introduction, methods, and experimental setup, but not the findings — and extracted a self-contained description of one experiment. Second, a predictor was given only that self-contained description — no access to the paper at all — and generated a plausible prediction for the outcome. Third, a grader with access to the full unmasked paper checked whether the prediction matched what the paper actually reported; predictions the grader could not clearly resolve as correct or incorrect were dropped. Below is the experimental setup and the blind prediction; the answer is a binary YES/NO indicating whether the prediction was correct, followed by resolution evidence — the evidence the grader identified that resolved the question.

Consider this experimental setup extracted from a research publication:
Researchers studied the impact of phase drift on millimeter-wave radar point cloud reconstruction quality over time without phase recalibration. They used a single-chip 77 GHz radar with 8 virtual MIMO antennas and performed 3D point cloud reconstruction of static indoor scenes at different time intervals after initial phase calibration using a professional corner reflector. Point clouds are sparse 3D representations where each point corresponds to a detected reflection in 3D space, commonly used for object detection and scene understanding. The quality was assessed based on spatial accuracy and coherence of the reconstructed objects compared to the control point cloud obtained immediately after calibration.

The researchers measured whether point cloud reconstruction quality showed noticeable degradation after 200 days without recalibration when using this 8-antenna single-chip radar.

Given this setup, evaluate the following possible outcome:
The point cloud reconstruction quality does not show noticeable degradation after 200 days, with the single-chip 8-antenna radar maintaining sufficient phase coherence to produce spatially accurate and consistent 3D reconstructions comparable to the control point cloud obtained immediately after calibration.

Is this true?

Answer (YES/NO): YES